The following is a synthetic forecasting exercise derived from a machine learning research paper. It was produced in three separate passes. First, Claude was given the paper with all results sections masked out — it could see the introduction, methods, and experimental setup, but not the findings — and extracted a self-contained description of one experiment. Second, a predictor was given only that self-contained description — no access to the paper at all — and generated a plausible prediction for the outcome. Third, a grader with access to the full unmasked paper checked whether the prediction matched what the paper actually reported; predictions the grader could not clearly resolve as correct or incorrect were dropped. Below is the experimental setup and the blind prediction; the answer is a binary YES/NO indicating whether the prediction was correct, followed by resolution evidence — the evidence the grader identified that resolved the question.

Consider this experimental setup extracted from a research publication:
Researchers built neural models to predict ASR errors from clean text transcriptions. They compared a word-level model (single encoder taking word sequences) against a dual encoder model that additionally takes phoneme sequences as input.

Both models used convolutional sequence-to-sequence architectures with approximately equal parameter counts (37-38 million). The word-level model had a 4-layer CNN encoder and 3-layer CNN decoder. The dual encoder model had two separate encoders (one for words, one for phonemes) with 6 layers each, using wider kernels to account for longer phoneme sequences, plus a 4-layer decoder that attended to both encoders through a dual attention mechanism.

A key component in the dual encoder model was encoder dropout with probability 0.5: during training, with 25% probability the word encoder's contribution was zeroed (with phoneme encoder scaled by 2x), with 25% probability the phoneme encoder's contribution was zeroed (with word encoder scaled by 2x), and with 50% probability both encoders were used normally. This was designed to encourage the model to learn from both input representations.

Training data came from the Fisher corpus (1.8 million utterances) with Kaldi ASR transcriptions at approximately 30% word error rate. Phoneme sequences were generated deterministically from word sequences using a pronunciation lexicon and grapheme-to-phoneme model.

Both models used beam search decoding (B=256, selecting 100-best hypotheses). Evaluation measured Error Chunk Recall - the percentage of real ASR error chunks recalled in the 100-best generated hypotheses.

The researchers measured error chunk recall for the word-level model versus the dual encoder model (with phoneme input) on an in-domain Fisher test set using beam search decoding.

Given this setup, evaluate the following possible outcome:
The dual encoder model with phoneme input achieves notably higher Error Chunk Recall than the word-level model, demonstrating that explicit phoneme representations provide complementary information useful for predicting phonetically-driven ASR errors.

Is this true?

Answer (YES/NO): NO